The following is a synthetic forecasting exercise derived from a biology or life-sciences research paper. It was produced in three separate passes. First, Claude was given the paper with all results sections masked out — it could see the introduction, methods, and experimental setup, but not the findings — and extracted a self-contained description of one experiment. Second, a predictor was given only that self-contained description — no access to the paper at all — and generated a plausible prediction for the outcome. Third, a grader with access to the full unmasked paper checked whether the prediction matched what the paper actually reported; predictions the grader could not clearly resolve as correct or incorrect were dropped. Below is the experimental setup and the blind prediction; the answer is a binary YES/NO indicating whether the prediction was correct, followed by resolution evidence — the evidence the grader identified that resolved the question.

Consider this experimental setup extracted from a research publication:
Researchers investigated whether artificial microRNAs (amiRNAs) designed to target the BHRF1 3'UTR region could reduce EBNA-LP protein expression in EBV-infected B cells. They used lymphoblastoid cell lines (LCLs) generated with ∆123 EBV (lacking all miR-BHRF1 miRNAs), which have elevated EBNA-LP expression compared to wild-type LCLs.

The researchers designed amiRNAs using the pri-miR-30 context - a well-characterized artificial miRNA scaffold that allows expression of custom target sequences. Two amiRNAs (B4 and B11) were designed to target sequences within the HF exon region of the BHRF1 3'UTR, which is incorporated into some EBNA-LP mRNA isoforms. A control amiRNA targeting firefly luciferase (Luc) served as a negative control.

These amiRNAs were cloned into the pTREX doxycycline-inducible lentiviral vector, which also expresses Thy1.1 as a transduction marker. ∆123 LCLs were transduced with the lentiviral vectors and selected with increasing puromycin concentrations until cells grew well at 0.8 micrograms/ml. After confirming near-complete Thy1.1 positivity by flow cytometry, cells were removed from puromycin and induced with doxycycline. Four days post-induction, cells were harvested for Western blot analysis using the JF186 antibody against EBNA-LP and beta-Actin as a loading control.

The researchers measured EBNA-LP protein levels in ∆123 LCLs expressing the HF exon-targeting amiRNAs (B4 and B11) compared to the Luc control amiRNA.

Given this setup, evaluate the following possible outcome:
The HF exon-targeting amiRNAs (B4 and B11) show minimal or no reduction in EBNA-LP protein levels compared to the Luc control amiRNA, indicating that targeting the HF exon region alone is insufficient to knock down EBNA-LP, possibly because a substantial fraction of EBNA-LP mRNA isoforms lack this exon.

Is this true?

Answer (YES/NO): NO